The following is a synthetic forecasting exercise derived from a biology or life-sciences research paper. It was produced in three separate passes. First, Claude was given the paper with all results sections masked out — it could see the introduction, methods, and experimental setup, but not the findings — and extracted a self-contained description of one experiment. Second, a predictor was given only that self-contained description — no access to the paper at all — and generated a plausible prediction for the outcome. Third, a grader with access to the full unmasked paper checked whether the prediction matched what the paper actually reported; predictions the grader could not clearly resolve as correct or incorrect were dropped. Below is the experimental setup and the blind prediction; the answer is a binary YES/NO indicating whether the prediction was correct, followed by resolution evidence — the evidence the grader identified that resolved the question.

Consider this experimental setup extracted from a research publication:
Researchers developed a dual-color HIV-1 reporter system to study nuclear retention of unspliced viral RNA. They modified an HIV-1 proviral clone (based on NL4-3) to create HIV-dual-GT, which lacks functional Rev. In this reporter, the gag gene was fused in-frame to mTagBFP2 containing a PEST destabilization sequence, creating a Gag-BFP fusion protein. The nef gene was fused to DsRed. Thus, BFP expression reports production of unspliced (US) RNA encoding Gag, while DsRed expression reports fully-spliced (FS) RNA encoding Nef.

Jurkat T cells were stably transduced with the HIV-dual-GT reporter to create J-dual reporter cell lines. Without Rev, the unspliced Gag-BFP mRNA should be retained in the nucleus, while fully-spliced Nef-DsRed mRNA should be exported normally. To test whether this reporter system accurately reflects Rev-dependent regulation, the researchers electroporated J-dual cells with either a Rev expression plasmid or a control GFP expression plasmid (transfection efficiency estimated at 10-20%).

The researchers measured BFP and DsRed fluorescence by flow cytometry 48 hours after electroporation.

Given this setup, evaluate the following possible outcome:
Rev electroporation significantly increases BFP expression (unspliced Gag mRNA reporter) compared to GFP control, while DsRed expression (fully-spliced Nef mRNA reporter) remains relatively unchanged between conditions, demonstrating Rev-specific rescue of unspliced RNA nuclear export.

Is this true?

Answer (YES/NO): NO